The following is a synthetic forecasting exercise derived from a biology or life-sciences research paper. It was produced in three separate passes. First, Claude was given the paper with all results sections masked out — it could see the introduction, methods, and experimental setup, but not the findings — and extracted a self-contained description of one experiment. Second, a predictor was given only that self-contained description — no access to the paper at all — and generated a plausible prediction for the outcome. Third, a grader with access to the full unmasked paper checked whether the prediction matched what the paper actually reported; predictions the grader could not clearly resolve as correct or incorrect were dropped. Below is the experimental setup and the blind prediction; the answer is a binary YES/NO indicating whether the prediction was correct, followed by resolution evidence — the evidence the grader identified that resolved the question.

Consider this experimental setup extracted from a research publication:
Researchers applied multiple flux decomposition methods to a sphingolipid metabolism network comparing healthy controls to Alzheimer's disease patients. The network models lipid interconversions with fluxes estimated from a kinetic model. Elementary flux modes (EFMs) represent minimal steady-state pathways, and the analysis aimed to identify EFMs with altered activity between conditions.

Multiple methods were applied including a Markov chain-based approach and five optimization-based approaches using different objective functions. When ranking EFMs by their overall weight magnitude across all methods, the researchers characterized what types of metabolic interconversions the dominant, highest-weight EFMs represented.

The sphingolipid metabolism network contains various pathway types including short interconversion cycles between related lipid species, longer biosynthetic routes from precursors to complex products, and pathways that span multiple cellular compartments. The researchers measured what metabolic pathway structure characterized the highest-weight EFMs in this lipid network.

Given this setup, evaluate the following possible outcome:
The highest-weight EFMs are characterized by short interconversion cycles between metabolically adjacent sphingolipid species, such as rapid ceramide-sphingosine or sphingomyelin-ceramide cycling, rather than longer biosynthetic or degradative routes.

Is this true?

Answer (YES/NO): YES